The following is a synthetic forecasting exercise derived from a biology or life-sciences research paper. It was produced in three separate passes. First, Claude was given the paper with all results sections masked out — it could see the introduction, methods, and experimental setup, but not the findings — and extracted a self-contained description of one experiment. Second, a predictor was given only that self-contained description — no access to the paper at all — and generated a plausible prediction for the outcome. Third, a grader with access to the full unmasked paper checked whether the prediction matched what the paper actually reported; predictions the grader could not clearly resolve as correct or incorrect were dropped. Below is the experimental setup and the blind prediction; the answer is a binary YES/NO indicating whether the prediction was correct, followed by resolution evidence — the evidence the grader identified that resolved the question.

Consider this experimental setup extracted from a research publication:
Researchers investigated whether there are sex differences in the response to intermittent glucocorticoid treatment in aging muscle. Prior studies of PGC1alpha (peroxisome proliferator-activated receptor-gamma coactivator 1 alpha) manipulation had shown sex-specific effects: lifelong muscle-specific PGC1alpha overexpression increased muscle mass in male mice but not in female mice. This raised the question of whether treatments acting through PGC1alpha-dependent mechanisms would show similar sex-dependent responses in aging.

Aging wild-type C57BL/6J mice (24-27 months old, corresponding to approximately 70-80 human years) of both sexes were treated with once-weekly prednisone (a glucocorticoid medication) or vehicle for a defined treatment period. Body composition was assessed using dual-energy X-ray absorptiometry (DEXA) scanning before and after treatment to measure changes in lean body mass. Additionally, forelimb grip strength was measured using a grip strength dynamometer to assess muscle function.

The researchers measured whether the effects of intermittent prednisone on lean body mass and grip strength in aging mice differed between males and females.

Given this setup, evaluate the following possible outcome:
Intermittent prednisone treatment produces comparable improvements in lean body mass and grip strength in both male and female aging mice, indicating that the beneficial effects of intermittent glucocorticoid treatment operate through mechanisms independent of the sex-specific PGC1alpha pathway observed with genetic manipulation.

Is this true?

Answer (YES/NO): YES